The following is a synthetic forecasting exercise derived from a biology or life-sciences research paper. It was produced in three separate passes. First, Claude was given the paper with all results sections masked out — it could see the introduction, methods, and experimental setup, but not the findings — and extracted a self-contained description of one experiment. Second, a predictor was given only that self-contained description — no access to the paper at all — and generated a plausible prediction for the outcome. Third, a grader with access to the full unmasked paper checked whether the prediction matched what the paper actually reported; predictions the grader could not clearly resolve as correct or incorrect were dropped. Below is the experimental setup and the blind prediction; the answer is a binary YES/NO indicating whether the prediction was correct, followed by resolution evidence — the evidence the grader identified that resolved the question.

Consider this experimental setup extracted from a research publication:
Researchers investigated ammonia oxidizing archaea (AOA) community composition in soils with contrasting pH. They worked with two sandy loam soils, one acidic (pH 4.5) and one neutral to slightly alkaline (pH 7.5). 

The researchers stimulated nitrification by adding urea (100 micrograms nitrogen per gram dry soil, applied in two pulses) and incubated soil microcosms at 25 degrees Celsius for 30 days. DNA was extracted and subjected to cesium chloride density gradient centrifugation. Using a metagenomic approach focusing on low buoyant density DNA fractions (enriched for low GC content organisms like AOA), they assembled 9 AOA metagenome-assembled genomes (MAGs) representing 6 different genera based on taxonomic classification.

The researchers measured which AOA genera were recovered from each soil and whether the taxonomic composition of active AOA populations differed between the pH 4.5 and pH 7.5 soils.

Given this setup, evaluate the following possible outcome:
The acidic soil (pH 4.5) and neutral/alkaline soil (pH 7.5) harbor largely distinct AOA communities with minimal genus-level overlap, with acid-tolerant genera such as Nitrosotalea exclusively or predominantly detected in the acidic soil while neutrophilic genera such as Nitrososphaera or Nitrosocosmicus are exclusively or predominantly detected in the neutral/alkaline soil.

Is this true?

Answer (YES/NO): YES